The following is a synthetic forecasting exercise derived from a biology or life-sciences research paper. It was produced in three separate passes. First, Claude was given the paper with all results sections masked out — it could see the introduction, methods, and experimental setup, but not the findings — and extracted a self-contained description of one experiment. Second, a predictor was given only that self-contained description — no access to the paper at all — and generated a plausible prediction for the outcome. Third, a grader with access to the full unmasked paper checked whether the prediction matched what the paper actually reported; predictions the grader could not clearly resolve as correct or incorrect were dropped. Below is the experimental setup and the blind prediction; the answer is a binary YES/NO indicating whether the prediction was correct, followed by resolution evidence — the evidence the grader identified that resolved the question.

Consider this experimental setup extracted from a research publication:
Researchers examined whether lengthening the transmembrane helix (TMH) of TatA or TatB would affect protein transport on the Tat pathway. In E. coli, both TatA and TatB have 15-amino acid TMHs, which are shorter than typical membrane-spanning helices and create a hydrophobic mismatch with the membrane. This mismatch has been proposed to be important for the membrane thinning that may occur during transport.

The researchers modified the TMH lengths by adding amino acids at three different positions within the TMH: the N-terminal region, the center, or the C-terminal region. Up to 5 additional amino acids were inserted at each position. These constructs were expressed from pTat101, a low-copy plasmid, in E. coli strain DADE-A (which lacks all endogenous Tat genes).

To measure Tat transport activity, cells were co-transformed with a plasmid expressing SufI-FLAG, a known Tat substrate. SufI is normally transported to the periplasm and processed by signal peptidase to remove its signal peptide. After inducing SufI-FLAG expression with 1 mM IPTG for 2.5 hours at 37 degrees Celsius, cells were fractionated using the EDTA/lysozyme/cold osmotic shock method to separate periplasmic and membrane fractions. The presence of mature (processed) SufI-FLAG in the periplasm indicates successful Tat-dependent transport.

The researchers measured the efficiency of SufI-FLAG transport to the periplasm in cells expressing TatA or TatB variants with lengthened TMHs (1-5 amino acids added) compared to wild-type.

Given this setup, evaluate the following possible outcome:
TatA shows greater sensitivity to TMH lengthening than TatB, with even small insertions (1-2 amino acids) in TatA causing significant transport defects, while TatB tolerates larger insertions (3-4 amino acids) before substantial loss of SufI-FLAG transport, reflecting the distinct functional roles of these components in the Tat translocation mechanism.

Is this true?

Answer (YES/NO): NO